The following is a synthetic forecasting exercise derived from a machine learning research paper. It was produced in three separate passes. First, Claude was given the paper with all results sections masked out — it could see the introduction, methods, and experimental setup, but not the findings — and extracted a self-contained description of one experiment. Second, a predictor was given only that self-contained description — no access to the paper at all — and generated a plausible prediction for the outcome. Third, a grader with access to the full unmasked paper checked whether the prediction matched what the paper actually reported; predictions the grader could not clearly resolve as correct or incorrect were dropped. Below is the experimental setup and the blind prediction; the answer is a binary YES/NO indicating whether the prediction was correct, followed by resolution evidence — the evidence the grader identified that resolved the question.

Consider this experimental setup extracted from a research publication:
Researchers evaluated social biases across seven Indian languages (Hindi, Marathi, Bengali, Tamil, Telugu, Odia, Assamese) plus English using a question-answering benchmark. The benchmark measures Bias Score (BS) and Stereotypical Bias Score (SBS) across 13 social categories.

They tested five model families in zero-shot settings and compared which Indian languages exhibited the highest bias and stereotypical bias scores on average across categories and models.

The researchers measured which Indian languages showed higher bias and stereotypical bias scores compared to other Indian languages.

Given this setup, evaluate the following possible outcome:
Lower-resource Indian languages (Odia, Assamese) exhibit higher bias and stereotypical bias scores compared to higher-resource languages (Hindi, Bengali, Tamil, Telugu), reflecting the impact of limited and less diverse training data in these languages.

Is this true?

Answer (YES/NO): NO